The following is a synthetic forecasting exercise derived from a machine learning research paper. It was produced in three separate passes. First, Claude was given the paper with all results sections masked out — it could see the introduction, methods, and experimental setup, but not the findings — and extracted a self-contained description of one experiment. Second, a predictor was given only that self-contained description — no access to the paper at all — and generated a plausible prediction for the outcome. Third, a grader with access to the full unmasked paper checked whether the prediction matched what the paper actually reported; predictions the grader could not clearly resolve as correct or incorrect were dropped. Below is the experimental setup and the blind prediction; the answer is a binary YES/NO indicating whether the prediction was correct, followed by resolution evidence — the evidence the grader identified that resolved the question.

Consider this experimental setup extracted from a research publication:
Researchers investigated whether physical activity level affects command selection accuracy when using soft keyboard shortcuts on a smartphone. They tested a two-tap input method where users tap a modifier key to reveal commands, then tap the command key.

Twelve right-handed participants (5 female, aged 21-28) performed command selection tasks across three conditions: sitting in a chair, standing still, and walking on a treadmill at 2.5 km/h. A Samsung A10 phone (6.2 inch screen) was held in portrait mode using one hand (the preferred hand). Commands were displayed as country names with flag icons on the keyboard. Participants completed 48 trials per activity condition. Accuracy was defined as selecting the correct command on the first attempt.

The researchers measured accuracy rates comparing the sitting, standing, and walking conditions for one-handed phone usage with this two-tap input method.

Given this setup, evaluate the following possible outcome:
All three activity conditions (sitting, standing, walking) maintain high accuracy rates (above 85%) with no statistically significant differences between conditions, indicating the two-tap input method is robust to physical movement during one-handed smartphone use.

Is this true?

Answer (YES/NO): YES